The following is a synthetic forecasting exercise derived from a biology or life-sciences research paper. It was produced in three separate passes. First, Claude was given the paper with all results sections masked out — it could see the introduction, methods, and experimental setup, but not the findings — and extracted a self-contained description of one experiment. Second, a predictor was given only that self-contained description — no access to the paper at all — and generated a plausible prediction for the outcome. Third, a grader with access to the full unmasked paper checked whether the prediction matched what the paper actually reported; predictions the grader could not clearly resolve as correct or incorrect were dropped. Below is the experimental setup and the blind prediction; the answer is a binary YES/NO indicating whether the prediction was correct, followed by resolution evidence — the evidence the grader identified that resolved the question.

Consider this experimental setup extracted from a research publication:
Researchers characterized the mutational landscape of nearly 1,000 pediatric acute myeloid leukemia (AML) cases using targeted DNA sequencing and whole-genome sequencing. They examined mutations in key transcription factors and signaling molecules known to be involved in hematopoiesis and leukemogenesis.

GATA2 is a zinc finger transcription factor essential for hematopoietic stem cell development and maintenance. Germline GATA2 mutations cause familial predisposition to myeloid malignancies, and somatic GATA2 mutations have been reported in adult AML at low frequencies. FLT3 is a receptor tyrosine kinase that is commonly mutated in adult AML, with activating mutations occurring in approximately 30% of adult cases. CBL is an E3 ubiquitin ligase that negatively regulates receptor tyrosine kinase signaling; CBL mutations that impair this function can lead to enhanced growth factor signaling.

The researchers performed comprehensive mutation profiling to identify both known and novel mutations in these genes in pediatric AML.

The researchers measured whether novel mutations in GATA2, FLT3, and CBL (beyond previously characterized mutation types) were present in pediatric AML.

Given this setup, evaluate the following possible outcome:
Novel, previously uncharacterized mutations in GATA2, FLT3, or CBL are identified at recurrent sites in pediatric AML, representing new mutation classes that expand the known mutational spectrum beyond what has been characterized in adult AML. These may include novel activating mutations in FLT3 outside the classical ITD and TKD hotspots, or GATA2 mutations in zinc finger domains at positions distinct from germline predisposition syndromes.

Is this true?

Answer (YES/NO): YES